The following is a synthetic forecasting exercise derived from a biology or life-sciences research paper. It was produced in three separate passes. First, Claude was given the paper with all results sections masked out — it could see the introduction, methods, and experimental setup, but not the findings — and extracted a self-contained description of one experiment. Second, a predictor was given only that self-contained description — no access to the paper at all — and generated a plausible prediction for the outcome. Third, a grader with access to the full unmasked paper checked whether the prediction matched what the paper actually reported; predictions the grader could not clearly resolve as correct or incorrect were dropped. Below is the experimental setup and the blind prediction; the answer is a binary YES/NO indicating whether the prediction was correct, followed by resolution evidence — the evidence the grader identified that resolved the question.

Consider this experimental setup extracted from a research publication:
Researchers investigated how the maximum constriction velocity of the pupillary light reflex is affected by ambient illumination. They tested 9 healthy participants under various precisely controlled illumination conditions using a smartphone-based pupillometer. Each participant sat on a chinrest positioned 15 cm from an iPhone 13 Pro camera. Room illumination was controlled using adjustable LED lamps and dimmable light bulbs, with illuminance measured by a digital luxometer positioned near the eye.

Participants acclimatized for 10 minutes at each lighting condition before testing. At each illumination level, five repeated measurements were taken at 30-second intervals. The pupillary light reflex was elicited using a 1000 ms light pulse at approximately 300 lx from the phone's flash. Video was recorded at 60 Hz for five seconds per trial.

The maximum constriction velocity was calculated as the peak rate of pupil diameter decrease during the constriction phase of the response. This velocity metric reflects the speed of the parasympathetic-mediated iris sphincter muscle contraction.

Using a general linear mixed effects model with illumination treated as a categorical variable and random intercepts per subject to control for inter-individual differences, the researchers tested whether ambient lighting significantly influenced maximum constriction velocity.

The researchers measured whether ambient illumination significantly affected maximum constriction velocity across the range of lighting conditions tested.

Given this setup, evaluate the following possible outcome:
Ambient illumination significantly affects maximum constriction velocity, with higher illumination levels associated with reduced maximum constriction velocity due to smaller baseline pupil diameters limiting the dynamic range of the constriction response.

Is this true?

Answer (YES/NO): YES